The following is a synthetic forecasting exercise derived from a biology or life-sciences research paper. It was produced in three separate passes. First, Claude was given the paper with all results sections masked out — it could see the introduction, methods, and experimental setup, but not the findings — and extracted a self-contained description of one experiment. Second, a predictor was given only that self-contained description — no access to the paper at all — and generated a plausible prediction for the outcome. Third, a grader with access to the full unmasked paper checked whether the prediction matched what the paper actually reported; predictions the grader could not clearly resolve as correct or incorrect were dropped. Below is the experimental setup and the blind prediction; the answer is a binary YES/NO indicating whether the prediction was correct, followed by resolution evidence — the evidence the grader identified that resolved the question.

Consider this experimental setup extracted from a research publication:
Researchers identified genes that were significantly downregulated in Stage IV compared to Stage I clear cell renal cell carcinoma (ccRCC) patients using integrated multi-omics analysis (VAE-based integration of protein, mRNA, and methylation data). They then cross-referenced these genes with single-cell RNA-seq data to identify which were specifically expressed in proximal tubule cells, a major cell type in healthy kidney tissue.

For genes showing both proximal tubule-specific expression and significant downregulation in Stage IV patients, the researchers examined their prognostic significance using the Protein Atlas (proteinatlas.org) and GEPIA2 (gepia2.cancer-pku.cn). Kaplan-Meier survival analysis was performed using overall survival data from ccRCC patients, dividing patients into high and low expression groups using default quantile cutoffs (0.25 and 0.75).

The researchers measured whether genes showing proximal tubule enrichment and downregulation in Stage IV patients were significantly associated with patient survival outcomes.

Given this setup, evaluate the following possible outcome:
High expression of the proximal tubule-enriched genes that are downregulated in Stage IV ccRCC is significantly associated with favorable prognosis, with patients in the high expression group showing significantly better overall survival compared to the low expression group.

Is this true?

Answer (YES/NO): YES